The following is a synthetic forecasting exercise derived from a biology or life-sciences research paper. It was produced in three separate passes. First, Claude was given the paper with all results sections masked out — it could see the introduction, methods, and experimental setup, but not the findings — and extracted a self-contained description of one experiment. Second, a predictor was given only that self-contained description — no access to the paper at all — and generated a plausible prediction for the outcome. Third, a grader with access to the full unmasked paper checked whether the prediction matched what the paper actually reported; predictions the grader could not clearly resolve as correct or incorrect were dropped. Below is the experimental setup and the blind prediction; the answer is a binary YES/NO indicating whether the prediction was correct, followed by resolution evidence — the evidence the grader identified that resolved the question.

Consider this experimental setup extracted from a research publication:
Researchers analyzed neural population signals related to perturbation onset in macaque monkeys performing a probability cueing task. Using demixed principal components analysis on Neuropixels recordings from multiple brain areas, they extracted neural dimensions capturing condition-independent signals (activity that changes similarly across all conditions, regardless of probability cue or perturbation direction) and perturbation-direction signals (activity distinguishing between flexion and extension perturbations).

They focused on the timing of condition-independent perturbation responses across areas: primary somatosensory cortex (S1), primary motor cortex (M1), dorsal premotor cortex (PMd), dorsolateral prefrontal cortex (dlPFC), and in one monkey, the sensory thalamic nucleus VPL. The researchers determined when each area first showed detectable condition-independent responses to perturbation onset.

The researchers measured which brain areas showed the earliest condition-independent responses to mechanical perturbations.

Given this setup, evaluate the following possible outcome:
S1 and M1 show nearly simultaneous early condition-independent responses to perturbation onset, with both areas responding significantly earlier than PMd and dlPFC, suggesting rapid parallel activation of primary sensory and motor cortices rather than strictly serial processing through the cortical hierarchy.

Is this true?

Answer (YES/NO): NO